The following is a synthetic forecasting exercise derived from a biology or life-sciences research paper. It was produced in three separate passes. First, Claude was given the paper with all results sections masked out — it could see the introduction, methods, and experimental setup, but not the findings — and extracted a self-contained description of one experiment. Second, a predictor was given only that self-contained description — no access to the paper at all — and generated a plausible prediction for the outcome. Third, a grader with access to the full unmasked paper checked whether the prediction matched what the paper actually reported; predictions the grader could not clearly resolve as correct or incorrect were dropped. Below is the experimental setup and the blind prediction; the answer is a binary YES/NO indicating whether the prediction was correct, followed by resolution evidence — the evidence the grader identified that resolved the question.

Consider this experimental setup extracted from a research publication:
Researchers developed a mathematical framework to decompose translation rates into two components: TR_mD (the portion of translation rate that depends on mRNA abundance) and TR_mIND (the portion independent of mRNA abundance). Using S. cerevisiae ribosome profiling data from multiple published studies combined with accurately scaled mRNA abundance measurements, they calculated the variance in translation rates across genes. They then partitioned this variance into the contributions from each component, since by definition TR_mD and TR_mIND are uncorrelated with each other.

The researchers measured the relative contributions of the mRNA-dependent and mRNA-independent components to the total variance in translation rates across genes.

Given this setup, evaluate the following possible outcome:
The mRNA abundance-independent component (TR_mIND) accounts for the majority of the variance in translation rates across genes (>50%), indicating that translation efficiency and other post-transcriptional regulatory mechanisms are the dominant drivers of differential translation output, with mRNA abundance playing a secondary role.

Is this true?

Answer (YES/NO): YES